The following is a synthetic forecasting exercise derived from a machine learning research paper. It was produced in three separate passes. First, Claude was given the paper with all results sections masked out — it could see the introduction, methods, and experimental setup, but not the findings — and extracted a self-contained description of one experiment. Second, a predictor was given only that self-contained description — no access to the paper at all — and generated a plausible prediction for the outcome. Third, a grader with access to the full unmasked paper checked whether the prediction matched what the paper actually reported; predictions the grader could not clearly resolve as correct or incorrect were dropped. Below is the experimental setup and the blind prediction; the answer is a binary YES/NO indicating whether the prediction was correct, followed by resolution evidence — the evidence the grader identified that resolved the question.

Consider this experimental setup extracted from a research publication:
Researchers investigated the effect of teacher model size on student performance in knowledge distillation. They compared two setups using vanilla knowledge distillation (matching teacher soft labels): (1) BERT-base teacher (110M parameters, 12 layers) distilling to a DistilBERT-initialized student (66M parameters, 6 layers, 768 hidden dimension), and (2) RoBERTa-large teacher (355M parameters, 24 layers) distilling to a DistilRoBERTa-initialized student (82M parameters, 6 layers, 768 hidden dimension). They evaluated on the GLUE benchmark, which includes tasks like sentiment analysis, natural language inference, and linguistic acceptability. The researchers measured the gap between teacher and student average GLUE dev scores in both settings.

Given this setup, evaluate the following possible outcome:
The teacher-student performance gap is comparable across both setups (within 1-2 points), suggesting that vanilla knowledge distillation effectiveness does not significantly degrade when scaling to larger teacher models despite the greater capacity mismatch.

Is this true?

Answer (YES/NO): NO